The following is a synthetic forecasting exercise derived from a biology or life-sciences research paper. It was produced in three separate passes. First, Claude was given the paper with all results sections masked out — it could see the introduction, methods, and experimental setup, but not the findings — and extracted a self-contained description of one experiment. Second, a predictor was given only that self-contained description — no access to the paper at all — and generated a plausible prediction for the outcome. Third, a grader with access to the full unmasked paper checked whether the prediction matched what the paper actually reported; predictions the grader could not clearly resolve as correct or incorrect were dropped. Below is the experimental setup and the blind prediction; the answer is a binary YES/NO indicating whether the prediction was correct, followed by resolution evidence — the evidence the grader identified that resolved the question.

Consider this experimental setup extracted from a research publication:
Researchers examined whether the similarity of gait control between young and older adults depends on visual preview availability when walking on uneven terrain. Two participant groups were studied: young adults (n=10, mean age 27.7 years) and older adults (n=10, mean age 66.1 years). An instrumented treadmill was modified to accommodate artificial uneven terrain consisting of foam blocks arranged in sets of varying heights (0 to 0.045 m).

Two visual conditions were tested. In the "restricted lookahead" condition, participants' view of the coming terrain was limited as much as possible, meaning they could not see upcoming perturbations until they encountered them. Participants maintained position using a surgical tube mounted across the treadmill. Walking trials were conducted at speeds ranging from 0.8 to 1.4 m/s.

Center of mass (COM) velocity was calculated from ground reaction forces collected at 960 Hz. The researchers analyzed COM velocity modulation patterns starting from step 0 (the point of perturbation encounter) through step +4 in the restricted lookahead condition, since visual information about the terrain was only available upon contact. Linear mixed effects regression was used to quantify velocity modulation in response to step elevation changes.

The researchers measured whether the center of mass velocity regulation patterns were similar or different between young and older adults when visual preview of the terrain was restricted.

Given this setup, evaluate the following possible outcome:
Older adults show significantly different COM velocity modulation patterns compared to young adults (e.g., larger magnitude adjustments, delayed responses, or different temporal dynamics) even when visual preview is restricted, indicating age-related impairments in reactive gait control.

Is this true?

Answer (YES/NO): NO